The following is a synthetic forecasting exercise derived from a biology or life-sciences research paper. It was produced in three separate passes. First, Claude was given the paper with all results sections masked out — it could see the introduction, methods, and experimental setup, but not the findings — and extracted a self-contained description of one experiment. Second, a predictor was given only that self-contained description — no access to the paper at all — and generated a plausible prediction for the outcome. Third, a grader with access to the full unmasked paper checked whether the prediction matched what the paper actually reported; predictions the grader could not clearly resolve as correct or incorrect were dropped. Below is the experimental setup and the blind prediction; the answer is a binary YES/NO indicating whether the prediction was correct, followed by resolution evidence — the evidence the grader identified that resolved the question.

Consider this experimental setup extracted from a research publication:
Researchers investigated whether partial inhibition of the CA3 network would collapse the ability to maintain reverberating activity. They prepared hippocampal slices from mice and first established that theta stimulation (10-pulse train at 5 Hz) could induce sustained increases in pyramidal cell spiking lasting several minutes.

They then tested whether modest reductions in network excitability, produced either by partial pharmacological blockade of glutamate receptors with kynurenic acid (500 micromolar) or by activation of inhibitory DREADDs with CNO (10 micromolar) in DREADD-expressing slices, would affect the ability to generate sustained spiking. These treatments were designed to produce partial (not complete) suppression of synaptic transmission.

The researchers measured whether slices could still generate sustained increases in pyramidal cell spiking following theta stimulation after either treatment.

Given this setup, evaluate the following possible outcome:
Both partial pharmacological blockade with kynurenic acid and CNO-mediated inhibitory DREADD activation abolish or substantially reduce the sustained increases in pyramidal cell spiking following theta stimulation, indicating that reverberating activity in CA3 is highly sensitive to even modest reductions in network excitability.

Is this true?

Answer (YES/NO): YES